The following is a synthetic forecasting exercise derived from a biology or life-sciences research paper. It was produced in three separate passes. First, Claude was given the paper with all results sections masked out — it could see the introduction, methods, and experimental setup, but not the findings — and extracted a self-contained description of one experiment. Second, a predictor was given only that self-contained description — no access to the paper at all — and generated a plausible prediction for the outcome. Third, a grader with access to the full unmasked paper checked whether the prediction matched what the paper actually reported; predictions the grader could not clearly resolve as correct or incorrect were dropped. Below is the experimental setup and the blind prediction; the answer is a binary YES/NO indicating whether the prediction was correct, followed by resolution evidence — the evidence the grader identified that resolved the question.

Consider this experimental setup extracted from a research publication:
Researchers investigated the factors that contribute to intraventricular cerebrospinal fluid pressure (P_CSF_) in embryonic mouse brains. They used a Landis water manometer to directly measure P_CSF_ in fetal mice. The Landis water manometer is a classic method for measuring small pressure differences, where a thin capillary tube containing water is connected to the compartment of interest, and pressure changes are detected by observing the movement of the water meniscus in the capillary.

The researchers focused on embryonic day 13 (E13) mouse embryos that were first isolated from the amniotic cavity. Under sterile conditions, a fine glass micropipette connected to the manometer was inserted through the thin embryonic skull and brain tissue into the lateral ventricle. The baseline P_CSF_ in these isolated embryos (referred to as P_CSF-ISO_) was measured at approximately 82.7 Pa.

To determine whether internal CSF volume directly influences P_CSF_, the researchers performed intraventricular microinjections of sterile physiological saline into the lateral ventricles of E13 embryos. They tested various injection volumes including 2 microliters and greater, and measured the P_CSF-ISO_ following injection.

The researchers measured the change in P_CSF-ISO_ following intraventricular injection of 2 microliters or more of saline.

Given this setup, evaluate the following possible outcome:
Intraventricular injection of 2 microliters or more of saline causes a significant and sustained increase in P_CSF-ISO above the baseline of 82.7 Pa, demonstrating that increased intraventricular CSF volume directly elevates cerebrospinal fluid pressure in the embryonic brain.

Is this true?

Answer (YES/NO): YES